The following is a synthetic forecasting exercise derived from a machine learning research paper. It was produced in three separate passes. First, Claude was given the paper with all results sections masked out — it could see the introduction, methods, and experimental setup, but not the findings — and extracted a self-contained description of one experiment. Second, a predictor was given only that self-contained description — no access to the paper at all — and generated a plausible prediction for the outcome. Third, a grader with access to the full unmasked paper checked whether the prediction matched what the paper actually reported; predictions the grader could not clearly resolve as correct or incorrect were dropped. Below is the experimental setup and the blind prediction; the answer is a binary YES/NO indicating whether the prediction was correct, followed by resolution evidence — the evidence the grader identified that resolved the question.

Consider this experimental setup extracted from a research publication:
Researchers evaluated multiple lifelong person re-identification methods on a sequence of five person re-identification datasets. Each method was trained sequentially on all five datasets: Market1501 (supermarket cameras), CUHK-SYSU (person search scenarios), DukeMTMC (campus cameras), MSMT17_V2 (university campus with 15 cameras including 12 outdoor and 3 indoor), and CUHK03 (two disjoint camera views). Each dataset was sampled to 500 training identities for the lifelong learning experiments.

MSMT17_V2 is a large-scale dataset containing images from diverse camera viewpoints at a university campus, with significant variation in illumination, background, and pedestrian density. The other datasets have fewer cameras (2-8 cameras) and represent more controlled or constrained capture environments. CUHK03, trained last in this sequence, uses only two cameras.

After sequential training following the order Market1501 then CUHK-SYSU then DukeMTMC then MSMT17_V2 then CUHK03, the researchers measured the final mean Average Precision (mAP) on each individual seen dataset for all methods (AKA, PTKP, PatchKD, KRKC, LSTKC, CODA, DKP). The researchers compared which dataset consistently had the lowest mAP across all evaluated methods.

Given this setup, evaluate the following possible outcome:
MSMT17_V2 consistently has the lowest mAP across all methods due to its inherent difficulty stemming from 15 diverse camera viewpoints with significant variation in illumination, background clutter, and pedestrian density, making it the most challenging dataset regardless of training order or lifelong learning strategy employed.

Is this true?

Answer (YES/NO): YES